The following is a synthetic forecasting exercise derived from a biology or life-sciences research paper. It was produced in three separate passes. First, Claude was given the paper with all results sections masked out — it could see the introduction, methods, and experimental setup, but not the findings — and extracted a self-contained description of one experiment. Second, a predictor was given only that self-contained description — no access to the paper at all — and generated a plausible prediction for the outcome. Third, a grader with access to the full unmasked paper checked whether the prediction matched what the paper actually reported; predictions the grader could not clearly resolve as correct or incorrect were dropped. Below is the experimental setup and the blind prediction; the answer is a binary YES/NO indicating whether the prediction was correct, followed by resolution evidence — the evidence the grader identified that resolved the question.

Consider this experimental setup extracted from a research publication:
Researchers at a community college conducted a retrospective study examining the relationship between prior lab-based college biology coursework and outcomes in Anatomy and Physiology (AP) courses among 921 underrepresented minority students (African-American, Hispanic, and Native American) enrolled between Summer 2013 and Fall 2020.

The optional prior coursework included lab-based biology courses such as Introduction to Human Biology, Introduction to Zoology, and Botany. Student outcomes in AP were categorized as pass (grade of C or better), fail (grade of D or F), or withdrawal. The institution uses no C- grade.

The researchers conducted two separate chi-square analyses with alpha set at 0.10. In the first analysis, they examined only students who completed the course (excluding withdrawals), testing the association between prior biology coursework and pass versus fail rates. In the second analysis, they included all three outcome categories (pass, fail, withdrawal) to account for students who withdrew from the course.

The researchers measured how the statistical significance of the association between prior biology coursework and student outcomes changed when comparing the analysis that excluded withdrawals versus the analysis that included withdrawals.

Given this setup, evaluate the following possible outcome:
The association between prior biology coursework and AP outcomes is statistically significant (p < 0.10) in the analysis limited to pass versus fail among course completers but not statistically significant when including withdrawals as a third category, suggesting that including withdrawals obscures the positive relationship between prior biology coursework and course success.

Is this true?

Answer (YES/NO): NO